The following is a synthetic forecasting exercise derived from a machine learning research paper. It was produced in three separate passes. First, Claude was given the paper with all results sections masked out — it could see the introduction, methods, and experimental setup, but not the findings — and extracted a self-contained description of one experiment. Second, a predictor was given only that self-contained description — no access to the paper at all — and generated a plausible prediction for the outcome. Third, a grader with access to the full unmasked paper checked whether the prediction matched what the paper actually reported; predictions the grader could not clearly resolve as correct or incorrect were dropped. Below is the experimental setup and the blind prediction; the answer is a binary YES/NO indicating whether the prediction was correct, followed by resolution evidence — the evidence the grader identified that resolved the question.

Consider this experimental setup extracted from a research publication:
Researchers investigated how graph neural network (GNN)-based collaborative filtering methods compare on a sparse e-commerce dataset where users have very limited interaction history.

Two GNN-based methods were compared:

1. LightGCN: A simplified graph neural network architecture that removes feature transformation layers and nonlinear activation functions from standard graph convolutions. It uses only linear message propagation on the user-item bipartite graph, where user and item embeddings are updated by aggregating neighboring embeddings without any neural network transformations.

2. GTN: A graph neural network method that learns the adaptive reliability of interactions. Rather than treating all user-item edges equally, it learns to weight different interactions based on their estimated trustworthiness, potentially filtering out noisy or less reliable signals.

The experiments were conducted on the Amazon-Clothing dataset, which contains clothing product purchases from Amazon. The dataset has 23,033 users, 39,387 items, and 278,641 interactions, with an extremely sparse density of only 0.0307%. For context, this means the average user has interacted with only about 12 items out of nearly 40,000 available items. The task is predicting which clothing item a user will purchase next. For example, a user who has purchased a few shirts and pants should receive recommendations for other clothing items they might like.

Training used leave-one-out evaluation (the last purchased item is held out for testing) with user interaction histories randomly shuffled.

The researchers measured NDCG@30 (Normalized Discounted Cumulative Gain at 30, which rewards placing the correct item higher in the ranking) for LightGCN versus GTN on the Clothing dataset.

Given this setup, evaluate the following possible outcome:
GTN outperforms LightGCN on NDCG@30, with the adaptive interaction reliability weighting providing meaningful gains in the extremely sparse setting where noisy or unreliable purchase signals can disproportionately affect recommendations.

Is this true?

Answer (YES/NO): NO